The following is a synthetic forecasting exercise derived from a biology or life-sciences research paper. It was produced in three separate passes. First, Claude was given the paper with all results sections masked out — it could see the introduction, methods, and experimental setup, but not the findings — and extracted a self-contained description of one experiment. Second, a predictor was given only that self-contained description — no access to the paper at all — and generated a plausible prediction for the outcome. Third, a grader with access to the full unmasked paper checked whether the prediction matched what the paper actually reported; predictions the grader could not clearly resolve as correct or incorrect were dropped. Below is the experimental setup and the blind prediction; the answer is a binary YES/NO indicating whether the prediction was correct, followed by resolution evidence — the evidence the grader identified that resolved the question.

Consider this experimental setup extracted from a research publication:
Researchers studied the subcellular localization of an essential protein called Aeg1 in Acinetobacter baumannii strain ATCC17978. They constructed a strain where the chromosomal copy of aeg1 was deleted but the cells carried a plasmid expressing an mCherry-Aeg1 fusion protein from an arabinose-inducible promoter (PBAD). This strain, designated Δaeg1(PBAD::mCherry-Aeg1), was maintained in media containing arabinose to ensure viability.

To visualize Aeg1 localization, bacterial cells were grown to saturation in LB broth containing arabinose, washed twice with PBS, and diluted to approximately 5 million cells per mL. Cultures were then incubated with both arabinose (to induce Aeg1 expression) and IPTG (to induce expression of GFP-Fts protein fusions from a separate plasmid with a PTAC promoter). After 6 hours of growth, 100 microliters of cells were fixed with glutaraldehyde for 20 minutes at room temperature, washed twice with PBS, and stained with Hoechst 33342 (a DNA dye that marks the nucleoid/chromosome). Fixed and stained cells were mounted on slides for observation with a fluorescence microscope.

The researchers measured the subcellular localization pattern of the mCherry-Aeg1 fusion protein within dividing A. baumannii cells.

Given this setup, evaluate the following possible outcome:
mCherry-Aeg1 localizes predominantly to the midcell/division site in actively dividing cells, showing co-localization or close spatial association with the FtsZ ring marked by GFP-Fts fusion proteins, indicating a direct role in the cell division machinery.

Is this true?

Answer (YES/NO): YES